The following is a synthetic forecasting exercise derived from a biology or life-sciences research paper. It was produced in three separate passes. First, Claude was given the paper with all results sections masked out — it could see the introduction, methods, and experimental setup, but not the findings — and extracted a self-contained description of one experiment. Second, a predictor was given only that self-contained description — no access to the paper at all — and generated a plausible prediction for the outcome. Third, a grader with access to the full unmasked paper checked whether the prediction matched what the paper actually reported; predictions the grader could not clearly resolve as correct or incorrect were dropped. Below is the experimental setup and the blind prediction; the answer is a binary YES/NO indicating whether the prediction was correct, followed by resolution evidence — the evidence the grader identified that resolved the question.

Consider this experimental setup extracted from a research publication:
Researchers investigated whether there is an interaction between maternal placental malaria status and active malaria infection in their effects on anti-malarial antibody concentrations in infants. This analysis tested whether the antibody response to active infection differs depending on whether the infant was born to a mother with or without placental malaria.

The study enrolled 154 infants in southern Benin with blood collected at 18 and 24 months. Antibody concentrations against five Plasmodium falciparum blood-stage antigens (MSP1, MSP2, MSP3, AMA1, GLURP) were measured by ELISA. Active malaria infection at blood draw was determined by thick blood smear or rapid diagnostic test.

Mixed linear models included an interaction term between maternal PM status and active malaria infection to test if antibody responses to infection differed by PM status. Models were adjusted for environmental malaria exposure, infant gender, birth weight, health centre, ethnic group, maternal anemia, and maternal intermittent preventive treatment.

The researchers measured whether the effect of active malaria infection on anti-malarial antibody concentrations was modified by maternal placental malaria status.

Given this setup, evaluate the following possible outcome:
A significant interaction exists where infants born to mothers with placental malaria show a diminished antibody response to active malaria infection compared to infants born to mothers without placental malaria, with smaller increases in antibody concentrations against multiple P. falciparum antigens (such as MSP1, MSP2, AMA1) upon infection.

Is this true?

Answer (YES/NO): YES